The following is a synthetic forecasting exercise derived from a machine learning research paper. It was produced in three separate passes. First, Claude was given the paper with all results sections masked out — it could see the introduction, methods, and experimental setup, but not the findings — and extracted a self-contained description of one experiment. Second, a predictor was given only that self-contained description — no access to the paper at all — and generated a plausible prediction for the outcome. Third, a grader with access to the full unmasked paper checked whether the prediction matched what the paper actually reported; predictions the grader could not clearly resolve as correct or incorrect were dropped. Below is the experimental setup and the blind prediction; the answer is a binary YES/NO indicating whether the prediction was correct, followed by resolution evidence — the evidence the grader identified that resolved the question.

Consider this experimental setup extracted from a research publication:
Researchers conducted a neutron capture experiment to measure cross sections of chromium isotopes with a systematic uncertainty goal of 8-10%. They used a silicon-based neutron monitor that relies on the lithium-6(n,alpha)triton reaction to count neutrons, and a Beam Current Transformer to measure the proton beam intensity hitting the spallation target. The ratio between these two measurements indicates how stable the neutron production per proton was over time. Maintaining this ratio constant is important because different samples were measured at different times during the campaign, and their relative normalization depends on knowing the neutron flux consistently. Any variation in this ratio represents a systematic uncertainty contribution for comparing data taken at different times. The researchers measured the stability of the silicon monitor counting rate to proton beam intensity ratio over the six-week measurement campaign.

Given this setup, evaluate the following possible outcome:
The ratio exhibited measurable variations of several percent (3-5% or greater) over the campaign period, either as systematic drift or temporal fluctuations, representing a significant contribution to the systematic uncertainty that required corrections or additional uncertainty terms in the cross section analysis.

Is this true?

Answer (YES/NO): NO